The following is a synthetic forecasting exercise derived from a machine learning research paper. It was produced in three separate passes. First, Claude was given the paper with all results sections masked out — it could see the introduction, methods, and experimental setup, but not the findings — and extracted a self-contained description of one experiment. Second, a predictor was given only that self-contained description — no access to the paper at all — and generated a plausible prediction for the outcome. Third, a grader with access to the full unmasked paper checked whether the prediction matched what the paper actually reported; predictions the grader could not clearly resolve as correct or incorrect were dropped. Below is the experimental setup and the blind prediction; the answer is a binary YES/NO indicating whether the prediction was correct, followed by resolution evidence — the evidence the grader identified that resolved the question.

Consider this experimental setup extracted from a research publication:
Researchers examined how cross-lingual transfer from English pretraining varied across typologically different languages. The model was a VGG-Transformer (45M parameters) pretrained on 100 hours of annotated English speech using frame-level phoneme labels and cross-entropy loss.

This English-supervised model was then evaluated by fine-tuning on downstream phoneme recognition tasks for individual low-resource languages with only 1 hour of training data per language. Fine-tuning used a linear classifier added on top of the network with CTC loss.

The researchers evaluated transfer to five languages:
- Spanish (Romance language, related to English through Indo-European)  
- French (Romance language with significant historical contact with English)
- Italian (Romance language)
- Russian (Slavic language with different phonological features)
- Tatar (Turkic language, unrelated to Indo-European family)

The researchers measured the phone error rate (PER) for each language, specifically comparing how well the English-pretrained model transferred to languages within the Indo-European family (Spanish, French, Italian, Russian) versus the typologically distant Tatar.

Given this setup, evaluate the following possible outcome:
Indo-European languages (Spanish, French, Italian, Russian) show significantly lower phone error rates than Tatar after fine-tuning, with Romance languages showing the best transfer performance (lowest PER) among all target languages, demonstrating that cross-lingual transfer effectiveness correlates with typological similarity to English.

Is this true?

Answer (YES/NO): NO